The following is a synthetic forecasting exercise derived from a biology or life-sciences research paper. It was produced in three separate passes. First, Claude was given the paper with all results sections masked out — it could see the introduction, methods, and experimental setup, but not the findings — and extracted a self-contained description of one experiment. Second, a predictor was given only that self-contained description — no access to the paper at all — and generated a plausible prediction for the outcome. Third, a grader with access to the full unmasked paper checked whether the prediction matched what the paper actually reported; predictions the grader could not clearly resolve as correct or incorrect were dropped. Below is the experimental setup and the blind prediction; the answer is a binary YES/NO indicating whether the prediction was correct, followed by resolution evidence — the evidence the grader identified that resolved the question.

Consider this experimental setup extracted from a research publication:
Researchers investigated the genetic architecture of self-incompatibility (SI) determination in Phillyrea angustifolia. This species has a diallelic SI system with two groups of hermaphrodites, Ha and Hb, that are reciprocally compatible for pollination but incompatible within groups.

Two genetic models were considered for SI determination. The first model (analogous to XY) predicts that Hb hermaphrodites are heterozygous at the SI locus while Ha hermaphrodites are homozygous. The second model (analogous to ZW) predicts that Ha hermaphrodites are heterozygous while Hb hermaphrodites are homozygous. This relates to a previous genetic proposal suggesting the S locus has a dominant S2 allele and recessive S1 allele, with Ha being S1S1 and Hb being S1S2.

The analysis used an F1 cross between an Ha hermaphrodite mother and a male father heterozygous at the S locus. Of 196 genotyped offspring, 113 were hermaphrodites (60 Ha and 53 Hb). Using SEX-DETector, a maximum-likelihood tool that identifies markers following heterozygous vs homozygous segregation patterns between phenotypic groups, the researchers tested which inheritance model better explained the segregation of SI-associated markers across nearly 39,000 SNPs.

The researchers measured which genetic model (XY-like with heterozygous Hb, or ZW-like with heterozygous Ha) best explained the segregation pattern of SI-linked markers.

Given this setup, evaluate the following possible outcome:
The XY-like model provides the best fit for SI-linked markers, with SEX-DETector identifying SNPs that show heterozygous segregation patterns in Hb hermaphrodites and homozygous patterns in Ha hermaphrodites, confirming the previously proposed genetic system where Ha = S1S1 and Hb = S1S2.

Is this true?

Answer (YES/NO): YES